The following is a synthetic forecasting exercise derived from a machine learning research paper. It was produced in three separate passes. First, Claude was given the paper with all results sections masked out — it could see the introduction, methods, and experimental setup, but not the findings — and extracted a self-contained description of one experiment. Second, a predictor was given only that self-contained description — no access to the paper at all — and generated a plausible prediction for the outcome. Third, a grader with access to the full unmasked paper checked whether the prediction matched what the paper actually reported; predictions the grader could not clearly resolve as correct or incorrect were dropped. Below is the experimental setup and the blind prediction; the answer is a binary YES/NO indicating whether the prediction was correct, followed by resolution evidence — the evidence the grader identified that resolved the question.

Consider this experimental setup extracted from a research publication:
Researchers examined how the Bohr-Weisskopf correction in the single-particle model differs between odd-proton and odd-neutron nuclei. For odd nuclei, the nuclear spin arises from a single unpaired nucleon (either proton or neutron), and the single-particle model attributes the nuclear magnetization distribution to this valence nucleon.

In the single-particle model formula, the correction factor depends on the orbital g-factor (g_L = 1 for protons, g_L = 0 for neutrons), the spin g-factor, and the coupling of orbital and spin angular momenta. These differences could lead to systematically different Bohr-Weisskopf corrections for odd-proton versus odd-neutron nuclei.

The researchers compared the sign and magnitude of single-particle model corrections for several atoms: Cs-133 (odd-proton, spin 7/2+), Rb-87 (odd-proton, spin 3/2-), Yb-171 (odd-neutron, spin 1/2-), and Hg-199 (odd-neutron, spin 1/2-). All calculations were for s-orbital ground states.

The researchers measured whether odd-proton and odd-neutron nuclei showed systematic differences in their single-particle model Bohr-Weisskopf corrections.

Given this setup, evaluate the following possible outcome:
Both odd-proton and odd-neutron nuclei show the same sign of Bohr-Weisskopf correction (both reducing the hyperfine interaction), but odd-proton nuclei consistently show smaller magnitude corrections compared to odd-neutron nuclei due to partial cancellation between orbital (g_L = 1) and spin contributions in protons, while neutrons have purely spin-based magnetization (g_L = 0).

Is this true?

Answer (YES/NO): YES